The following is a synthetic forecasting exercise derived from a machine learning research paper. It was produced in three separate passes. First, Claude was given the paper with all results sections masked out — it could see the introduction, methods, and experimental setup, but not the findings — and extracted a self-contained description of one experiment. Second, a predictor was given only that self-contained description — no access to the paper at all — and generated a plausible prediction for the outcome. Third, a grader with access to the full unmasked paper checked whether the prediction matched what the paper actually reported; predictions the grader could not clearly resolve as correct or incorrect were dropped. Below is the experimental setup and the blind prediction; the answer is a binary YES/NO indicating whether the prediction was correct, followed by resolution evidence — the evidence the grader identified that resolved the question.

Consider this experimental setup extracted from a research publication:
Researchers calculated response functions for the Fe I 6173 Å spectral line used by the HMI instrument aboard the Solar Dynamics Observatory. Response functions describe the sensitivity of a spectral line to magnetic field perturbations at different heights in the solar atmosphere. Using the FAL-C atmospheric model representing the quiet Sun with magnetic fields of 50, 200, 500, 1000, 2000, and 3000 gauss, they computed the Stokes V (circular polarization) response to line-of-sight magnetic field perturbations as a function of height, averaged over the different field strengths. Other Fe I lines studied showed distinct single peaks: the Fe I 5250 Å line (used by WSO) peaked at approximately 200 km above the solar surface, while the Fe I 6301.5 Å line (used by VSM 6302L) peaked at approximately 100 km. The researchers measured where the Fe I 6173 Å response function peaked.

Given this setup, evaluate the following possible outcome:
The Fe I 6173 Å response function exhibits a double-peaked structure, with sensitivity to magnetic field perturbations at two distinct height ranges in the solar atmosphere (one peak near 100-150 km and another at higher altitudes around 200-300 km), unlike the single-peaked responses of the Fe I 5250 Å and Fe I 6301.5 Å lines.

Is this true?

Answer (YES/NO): YES